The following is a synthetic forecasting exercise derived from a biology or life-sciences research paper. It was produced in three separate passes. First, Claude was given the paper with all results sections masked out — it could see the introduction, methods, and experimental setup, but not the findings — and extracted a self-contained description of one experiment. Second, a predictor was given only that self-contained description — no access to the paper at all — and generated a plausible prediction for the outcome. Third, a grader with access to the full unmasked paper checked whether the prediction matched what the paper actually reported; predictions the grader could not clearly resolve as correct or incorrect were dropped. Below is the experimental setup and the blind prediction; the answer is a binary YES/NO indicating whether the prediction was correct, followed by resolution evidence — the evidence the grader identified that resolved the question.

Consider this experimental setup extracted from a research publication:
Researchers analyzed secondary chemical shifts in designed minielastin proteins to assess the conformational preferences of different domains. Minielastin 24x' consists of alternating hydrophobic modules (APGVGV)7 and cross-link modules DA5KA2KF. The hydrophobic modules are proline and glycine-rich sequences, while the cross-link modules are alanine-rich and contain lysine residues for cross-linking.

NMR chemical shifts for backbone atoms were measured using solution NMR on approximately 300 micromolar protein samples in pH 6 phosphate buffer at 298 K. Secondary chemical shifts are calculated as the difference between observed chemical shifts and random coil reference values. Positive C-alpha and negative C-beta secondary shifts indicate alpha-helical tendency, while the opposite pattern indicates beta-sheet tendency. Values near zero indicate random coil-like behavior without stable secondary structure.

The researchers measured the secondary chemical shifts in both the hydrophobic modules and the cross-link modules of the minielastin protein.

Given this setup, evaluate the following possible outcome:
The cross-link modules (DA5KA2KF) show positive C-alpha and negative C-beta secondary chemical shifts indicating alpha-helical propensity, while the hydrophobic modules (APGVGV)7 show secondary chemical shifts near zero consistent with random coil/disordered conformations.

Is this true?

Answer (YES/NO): YES